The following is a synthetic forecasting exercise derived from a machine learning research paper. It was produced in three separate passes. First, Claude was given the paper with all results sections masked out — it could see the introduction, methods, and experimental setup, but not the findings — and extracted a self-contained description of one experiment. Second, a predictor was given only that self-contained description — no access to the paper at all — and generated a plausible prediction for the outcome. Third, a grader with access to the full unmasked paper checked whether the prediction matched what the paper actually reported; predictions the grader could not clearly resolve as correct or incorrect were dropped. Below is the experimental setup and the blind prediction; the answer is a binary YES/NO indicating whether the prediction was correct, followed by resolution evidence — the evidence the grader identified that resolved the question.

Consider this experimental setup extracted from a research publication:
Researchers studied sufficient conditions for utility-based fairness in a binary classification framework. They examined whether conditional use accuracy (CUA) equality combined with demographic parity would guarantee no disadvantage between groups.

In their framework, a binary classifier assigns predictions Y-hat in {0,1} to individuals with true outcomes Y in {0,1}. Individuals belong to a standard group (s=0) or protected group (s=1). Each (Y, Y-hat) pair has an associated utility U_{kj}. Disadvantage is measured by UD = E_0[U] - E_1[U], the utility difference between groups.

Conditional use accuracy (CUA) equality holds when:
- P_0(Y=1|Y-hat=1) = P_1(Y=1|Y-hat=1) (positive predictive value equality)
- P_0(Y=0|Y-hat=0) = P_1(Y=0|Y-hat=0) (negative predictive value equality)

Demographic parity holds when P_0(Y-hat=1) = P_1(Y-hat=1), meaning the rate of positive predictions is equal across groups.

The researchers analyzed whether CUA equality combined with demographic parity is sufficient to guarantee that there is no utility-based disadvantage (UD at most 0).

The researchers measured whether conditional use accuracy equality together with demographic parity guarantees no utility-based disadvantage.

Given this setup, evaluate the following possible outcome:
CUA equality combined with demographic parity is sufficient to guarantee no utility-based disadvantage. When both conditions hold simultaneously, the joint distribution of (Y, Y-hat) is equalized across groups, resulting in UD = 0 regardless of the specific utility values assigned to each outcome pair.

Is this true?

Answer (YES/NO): YES